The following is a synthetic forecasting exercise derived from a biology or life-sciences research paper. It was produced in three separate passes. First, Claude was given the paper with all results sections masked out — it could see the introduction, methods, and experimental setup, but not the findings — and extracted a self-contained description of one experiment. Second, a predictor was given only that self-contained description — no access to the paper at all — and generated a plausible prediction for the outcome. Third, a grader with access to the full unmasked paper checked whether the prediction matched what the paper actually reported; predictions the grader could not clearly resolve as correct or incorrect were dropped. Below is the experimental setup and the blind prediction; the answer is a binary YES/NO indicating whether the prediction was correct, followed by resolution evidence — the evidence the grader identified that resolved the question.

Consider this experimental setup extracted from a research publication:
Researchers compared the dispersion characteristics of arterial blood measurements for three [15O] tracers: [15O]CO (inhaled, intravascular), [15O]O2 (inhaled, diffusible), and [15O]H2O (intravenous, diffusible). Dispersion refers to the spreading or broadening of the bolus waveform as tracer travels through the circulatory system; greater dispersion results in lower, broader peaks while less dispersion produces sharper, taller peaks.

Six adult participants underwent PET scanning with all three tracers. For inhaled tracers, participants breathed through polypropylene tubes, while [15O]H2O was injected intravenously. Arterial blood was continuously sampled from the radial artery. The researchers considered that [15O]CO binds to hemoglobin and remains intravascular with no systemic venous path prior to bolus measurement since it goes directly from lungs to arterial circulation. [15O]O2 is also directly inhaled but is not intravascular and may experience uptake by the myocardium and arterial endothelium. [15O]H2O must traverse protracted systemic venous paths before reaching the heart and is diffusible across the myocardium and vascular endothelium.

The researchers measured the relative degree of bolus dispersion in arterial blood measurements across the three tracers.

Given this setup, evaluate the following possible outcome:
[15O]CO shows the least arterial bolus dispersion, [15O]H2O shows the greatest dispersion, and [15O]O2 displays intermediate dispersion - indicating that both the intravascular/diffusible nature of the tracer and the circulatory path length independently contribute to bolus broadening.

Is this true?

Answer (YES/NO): NO